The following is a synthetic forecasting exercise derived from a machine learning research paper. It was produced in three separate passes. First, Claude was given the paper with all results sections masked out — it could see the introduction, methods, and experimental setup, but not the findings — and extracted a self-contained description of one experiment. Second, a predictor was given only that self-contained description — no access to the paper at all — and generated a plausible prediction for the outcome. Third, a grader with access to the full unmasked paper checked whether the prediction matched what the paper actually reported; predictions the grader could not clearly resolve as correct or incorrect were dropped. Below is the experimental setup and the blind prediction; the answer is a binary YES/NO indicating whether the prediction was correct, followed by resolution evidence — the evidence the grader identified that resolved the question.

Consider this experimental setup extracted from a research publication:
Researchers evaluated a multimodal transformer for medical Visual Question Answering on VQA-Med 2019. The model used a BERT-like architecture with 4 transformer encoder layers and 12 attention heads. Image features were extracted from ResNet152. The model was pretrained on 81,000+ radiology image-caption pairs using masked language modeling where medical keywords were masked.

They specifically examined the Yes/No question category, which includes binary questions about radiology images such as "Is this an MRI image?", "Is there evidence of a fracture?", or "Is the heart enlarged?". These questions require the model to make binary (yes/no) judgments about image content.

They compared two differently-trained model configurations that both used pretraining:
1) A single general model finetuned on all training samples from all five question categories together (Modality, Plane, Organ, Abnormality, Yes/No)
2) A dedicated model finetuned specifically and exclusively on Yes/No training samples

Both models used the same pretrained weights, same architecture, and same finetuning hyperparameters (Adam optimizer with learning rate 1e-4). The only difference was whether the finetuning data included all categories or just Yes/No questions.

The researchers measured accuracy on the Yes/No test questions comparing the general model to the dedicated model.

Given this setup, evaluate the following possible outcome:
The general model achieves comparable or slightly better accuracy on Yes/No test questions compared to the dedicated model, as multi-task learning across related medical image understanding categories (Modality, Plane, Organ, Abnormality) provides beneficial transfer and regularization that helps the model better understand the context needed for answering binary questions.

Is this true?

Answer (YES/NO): NO